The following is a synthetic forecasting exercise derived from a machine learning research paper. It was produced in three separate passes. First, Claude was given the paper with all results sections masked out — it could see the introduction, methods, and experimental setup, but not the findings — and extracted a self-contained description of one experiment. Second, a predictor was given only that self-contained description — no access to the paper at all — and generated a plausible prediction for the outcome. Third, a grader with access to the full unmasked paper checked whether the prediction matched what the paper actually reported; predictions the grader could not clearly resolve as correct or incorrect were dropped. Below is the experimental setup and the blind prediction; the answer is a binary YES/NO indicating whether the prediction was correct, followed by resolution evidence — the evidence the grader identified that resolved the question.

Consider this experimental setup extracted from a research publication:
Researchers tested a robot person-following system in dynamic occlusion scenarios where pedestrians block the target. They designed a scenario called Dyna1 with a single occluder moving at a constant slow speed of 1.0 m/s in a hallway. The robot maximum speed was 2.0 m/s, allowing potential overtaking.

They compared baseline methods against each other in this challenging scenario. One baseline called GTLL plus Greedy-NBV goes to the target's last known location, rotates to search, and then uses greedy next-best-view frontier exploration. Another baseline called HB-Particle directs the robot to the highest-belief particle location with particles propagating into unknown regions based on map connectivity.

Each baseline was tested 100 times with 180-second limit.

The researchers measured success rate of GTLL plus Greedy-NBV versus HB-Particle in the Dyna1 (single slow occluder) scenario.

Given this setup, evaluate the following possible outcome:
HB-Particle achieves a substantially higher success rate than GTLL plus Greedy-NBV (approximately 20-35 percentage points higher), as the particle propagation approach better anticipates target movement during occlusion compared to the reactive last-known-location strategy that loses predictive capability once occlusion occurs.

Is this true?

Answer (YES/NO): NO